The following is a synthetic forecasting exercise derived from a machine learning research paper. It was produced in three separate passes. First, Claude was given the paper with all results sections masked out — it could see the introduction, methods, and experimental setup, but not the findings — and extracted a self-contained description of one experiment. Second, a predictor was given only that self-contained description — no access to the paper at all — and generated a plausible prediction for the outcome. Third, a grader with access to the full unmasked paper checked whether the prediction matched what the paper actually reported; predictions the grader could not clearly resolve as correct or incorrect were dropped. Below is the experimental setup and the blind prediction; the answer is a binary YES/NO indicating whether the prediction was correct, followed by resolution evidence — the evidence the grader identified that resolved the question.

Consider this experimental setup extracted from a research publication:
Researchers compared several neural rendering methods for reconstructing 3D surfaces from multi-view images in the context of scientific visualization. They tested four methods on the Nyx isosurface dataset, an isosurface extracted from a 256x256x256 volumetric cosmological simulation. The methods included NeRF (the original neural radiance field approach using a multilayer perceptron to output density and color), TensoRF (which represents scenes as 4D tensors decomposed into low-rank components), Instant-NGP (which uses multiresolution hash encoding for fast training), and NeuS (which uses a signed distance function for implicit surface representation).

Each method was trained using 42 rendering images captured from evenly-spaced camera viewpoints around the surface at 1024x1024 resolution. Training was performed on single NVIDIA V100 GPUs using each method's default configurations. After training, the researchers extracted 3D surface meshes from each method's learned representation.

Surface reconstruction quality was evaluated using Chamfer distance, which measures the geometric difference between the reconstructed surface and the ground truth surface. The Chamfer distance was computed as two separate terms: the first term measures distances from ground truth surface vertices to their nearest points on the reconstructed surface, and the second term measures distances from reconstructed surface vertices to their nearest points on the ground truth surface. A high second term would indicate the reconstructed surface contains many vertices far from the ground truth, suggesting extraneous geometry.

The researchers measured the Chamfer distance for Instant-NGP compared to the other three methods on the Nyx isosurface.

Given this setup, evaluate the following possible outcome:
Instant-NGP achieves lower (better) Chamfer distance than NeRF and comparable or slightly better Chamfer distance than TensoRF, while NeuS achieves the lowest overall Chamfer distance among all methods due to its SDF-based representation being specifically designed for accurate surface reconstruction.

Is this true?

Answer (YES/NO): NO